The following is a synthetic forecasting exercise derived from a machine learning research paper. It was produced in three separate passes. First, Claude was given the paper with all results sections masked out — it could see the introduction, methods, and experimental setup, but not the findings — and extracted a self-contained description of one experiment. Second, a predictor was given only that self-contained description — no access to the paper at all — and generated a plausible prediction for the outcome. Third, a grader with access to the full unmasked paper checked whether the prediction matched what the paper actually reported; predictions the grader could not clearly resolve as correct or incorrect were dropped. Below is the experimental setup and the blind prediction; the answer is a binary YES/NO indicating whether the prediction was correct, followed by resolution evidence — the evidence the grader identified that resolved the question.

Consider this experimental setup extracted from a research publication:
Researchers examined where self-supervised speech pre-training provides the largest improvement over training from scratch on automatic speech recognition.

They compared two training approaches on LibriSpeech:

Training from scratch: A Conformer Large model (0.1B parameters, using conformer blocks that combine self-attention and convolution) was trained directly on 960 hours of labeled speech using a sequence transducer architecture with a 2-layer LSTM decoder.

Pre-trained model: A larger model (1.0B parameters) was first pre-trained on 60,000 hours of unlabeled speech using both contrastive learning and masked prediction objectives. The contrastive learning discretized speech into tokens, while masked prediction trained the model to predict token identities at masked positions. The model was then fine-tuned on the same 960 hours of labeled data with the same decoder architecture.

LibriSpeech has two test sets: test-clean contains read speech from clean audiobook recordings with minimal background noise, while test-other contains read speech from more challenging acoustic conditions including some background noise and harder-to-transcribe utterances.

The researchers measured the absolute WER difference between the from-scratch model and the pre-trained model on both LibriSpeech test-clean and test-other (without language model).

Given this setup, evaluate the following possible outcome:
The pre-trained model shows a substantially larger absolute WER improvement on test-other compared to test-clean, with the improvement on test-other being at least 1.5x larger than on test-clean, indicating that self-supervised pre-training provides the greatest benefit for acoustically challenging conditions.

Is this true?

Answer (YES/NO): YES